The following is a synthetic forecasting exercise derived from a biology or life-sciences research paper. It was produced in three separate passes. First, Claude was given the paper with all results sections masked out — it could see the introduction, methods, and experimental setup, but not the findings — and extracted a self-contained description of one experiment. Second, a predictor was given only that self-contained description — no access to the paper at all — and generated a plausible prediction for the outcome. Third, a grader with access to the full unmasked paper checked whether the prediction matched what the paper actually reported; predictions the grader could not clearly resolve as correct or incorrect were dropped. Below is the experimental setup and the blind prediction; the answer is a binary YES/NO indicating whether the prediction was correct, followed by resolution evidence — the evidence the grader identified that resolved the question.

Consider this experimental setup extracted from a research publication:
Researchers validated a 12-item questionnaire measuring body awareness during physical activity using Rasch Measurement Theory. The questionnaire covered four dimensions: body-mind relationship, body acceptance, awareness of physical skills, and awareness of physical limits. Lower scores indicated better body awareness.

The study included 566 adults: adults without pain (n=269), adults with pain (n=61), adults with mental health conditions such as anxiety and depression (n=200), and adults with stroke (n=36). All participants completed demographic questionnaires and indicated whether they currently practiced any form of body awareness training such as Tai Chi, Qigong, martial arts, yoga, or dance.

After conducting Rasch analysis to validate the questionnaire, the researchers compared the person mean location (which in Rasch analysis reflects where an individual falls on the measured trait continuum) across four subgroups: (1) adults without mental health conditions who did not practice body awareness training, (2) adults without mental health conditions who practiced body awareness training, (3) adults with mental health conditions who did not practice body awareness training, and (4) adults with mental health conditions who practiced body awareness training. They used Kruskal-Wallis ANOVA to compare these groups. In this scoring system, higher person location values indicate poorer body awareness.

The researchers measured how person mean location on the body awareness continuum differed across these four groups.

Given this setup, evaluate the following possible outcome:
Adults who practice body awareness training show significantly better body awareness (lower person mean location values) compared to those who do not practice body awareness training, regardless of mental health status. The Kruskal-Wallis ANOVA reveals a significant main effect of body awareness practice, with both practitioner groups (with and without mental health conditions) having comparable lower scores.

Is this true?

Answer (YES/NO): NO